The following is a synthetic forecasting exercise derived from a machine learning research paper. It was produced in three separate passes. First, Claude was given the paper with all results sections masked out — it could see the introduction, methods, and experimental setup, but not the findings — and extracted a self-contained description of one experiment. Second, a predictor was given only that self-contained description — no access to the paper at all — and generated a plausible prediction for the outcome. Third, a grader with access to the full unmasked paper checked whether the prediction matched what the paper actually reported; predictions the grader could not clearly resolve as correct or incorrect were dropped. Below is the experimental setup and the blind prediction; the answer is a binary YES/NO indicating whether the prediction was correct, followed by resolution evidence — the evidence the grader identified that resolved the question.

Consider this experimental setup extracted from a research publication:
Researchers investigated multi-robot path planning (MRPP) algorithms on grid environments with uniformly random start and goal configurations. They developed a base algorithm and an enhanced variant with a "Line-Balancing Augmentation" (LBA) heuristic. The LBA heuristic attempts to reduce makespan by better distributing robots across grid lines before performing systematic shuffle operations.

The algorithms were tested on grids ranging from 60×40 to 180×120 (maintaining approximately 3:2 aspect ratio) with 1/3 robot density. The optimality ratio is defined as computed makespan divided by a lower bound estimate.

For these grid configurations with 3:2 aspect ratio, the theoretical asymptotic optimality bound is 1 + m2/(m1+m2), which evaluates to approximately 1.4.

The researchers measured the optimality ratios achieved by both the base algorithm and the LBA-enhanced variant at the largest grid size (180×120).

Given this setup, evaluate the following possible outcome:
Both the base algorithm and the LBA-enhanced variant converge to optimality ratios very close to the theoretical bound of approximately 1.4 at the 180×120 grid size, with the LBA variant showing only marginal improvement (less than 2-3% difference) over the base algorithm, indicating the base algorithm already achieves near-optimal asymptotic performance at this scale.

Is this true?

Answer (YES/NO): NO